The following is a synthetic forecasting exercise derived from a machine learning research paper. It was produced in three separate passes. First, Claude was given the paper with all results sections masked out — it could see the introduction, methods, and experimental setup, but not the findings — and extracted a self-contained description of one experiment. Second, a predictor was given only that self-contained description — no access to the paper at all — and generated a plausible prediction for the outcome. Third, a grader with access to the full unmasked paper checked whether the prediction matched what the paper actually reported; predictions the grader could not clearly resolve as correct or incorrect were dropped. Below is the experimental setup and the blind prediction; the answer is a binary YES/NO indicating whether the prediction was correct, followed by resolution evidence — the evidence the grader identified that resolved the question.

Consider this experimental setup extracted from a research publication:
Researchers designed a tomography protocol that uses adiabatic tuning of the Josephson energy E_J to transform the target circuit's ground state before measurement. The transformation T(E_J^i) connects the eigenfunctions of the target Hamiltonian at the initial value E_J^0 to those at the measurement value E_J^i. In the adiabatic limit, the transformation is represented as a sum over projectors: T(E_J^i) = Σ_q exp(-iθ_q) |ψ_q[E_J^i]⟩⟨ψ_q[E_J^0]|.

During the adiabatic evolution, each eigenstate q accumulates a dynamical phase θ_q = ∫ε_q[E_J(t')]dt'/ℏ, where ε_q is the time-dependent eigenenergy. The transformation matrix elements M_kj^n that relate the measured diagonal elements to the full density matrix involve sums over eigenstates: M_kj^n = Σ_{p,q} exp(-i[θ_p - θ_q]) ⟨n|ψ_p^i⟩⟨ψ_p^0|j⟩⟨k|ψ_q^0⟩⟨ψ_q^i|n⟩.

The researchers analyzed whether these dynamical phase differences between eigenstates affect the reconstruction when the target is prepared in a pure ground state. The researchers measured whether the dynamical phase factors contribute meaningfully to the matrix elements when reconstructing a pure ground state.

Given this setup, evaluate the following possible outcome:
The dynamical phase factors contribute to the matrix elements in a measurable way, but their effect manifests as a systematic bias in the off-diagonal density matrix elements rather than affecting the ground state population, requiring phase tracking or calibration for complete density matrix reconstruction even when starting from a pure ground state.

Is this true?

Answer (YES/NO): NO